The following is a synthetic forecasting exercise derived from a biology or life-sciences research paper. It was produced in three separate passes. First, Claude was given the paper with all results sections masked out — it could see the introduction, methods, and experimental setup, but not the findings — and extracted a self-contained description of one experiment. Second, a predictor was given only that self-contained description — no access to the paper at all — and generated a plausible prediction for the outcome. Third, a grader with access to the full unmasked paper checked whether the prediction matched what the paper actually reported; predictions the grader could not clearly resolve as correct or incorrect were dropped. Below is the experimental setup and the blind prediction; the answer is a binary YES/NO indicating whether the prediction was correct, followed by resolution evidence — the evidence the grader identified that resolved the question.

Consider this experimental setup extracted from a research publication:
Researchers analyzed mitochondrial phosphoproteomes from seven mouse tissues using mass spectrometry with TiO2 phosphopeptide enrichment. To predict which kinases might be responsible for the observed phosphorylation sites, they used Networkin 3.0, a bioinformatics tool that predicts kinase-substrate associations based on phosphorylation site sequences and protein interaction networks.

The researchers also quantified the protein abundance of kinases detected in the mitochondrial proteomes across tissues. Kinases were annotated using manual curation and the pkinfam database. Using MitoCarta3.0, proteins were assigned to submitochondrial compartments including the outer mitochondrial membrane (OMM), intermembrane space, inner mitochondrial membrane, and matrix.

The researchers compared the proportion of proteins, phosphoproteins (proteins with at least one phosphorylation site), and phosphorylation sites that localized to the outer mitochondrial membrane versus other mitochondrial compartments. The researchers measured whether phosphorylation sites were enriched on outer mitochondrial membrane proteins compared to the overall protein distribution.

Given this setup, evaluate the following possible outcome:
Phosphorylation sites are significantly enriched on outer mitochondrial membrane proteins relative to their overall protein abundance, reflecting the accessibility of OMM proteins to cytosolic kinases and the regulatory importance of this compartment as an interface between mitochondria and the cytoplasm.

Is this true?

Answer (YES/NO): YES